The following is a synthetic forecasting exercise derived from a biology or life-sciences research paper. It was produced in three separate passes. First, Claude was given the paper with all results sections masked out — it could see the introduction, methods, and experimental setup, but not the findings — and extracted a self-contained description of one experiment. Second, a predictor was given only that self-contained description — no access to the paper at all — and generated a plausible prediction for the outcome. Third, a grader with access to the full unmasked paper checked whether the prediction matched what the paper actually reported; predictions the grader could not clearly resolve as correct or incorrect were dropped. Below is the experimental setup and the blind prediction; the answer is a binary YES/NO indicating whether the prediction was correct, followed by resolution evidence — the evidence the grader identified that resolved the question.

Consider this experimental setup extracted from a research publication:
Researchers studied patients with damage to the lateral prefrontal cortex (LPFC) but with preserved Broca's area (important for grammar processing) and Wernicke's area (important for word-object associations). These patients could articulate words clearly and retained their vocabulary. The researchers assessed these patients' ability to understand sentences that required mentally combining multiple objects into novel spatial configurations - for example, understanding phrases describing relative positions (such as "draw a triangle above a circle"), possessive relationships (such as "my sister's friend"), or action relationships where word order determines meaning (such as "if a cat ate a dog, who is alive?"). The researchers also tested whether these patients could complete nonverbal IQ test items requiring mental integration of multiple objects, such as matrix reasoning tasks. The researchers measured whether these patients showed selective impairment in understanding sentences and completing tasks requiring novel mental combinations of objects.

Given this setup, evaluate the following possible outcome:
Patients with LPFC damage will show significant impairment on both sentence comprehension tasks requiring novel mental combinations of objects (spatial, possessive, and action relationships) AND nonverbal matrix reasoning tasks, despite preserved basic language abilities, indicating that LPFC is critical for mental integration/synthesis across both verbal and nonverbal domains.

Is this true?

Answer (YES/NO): YES